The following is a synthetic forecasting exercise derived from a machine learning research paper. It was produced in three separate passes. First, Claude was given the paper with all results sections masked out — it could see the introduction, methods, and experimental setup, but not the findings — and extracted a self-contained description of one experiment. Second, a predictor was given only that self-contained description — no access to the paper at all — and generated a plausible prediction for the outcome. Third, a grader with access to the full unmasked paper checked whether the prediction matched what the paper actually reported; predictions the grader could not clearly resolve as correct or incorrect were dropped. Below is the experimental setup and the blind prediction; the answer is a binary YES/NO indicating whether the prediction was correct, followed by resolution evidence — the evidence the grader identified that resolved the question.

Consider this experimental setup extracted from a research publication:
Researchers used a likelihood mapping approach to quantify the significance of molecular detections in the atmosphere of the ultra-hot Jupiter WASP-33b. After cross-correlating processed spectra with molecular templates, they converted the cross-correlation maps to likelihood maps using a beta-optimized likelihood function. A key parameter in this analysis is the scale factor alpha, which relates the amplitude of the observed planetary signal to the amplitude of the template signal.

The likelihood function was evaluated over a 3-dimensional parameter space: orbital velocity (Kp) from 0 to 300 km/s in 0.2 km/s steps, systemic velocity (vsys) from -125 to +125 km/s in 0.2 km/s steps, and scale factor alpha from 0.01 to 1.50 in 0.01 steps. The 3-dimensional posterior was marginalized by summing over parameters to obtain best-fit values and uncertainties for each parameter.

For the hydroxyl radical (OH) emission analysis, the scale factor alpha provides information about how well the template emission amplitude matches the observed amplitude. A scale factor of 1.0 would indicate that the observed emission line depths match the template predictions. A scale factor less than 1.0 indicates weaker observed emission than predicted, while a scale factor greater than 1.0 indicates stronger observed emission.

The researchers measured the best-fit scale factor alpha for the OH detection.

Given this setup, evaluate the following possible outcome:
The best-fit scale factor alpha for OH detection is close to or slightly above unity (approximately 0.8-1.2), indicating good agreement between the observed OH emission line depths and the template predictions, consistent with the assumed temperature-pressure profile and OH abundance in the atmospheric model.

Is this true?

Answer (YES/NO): NO